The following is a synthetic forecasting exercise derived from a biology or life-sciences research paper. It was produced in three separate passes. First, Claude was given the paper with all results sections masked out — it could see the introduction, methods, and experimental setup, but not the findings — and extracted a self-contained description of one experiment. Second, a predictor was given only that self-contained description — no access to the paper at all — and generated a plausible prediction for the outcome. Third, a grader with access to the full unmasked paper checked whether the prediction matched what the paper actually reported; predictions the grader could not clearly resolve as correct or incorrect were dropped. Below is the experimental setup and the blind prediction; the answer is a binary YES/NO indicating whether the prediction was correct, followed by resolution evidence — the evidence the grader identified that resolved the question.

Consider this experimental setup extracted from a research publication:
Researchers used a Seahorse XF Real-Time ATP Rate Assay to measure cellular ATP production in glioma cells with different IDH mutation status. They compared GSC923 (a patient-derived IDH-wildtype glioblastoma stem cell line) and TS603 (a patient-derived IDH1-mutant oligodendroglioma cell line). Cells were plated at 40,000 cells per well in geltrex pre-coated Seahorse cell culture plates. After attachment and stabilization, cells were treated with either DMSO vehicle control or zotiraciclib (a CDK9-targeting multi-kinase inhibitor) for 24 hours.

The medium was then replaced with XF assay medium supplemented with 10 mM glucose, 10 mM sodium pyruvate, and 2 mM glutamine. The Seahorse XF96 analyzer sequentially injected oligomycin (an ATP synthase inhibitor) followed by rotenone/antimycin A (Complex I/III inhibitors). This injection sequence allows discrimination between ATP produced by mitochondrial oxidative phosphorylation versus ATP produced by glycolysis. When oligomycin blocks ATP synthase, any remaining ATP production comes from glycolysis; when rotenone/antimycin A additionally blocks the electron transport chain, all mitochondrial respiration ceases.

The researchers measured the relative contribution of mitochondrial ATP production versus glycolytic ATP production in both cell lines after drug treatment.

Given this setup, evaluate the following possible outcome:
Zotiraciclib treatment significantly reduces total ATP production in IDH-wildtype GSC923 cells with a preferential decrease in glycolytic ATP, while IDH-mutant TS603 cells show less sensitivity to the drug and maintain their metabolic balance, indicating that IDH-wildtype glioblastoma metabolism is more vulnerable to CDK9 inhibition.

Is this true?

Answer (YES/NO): NO